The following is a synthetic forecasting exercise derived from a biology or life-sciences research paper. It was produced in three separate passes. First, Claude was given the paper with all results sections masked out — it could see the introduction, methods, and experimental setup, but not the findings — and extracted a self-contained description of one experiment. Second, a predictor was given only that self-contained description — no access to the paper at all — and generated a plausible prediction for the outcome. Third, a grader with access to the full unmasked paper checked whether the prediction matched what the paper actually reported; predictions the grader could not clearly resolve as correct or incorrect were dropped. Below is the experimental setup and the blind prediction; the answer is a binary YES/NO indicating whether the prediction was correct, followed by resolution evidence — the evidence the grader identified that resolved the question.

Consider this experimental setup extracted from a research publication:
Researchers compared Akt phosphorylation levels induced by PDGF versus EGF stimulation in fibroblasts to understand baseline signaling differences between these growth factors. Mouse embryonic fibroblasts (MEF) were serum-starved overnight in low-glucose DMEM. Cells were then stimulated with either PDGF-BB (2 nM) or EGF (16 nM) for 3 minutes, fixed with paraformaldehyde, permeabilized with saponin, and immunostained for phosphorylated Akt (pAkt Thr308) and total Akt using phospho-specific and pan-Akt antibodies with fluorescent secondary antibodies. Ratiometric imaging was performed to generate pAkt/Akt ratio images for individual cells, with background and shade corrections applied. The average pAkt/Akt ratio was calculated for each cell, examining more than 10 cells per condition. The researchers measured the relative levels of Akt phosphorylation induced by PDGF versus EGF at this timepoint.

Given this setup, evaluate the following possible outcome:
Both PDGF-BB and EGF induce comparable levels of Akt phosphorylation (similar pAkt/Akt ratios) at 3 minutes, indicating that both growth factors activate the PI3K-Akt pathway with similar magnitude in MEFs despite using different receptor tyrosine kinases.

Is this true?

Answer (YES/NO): NO